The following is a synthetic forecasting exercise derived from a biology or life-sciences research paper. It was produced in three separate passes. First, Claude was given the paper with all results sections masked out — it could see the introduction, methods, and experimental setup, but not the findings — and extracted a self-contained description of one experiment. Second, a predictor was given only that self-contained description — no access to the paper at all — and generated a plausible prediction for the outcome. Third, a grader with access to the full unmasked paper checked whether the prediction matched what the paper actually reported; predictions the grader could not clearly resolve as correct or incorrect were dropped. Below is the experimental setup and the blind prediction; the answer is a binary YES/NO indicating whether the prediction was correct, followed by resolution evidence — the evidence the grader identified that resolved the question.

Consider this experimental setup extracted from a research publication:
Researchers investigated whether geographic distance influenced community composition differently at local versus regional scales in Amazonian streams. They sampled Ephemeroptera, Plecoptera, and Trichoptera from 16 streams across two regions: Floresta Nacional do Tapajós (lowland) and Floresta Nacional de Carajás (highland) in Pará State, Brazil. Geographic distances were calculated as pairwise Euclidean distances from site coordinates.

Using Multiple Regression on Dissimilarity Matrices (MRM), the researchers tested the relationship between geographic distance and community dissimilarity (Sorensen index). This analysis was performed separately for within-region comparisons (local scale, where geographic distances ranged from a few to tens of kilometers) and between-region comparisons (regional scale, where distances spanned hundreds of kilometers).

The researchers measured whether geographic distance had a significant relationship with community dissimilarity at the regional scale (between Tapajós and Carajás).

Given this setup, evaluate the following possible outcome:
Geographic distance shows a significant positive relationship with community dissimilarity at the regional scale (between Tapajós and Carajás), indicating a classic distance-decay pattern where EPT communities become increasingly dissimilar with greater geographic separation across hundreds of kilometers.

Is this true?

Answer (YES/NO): YES